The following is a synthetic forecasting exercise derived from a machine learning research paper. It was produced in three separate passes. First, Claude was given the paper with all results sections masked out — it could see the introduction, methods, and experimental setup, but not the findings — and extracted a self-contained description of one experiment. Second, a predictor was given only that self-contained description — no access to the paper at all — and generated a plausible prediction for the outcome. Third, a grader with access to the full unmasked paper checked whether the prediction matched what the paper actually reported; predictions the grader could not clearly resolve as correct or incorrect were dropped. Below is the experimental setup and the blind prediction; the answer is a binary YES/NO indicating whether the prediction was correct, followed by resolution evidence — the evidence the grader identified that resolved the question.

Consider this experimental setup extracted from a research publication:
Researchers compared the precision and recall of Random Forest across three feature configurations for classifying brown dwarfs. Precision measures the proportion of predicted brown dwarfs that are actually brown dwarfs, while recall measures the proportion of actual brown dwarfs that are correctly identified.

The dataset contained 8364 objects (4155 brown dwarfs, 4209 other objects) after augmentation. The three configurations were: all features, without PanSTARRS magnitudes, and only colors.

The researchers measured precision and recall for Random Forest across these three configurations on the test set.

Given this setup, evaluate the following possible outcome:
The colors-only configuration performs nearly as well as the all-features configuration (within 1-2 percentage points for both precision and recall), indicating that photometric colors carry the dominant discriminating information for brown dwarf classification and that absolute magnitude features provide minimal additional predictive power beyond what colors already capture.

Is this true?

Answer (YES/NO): YES